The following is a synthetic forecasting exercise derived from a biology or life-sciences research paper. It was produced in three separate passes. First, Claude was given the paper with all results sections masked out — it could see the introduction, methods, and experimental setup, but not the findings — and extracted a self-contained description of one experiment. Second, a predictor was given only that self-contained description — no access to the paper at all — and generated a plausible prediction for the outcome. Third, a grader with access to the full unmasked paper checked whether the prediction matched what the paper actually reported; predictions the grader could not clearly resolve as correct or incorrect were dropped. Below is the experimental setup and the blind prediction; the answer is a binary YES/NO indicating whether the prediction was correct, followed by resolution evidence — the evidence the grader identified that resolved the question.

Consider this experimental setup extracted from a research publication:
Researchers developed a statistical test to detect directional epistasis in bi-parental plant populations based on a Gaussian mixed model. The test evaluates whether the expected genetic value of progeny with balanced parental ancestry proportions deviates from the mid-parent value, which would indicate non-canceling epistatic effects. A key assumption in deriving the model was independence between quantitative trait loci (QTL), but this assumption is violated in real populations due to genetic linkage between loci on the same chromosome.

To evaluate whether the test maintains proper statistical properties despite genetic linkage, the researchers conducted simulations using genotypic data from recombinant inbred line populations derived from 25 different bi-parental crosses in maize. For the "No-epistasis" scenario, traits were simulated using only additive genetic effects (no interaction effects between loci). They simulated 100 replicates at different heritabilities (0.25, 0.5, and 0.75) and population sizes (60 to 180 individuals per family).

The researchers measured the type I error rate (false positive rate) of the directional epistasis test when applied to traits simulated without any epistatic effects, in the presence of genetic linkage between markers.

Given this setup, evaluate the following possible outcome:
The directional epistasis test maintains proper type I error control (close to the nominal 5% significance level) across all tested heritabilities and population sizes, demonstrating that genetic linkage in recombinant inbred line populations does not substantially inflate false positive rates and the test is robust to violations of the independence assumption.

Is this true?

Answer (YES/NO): YES